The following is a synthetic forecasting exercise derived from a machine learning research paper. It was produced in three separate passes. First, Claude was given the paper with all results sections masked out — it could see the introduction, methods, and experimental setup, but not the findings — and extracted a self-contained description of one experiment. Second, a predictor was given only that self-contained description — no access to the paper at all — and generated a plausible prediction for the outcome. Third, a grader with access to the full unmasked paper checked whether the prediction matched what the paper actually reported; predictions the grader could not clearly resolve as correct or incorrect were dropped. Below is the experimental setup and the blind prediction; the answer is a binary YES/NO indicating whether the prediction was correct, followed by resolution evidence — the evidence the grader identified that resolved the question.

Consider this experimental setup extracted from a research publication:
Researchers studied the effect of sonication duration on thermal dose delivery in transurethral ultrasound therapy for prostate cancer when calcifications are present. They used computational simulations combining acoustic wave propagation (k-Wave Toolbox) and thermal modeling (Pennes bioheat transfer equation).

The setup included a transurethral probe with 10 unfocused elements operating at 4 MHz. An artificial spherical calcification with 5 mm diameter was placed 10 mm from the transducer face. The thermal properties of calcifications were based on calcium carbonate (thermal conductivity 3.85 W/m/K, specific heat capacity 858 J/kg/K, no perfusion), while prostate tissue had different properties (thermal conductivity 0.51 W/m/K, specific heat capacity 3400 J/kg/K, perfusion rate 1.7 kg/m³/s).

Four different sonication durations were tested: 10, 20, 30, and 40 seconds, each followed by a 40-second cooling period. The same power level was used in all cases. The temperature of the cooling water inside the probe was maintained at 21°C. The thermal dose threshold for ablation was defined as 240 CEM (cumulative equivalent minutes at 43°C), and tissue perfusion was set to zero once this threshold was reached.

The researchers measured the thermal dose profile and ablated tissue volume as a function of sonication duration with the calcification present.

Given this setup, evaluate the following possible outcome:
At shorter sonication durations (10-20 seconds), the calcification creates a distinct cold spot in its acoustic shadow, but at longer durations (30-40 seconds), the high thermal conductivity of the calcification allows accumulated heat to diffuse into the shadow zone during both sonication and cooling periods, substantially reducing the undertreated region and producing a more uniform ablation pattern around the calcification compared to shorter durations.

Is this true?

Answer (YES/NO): NO